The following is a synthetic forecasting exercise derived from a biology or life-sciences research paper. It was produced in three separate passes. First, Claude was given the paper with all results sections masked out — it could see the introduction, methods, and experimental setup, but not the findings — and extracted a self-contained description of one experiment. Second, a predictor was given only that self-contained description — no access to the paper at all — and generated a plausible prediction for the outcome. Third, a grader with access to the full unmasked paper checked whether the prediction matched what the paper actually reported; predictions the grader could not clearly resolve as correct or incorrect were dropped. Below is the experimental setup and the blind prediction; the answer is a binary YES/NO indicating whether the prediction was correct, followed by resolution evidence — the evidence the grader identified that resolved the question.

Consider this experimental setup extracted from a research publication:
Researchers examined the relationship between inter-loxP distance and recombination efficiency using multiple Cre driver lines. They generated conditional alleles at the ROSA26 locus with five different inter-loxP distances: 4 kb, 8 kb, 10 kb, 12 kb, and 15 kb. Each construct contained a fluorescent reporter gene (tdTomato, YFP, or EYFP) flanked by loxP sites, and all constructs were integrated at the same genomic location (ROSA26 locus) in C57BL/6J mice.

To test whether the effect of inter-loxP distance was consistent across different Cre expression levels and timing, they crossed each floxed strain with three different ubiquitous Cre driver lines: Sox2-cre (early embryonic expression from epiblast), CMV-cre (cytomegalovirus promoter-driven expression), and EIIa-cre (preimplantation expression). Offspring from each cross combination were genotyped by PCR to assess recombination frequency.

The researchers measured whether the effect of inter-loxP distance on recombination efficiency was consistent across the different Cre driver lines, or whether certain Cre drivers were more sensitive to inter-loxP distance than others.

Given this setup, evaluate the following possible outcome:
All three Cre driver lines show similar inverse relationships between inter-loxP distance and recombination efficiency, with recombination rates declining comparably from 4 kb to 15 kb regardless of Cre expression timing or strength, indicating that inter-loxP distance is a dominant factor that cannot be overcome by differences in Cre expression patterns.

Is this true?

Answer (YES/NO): NO